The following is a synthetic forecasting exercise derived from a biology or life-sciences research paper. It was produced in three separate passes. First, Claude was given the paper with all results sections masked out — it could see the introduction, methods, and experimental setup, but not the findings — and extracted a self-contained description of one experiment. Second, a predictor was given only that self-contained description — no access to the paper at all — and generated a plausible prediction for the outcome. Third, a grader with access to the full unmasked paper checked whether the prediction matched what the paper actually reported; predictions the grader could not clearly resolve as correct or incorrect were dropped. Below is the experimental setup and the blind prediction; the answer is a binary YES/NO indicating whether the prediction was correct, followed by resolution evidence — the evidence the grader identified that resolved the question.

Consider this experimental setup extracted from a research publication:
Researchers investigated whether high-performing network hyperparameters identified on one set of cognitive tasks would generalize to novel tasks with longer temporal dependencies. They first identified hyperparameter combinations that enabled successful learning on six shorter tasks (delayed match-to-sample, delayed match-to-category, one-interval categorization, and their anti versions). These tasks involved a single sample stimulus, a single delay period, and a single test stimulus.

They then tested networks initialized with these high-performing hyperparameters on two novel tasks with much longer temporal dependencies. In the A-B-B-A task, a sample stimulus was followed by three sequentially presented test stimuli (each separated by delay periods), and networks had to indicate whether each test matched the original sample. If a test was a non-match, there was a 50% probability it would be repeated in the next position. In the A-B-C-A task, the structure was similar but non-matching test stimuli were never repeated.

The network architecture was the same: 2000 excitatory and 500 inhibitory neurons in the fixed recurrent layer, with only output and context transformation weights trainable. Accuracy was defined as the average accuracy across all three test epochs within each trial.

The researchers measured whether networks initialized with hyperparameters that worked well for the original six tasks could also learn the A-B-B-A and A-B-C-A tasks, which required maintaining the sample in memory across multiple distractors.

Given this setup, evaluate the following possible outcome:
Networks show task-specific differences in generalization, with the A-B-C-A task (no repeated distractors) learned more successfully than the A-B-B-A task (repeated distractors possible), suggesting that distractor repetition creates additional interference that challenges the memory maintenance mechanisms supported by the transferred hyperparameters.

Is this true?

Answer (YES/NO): NO